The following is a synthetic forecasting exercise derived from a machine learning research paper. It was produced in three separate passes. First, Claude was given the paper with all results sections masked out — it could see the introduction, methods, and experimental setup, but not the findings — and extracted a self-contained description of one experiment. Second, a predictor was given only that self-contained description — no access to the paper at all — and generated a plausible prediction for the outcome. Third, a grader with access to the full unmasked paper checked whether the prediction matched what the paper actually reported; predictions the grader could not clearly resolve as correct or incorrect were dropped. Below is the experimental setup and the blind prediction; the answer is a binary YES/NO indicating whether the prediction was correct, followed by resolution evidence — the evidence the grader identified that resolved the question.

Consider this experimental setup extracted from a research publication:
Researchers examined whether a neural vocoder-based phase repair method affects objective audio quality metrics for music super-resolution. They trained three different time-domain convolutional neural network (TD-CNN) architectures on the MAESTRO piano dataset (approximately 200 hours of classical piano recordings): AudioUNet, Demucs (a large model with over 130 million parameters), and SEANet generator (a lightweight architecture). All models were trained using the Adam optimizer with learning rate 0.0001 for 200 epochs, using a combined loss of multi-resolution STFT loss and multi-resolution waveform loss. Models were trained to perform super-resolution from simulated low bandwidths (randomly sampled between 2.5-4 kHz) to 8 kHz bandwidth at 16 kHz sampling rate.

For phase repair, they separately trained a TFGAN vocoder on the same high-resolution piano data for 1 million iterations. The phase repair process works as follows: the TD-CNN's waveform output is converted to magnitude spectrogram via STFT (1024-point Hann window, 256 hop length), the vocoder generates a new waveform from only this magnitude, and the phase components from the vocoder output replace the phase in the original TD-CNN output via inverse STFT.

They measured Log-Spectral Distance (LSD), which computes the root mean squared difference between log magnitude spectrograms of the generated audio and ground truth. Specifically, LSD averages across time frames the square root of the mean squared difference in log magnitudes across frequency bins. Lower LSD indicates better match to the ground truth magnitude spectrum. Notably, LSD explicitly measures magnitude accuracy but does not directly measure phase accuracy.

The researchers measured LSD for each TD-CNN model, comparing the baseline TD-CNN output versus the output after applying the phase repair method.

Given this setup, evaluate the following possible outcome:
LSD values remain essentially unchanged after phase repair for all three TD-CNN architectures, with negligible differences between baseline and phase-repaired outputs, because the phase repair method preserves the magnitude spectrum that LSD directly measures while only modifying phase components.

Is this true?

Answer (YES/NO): NO